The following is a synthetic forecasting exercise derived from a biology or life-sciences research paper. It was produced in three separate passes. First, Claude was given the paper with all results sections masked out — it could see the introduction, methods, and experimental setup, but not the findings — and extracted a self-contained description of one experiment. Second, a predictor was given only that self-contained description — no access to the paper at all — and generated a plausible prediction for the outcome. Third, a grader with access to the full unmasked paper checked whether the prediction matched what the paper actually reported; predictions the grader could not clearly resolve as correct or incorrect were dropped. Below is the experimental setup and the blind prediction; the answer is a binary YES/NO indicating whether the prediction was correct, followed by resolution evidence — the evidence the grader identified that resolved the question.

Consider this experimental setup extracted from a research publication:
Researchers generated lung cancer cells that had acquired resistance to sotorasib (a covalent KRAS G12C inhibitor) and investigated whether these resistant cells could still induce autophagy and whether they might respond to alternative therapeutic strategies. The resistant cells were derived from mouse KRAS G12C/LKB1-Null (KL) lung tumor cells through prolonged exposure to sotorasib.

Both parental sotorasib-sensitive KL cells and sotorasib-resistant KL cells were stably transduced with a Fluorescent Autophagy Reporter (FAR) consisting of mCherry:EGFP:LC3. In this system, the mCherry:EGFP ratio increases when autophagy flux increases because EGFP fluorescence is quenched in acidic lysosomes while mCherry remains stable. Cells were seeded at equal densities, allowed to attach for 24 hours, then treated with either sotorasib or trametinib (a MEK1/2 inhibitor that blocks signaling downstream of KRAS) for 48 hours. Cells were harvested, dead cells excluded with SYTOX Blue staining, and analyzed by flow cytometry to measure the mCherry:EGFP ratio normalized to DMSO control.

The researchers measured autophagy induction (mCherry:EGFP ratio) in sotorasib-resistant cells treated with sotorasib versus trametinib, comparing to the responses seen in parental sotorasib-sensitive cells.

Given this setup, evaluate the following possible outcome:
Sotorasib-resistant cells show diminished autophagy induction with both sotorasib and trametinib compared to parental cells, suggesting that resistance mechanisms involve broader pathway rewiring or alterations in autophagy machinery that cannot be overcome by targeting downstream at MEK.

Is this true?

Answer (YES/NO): NO